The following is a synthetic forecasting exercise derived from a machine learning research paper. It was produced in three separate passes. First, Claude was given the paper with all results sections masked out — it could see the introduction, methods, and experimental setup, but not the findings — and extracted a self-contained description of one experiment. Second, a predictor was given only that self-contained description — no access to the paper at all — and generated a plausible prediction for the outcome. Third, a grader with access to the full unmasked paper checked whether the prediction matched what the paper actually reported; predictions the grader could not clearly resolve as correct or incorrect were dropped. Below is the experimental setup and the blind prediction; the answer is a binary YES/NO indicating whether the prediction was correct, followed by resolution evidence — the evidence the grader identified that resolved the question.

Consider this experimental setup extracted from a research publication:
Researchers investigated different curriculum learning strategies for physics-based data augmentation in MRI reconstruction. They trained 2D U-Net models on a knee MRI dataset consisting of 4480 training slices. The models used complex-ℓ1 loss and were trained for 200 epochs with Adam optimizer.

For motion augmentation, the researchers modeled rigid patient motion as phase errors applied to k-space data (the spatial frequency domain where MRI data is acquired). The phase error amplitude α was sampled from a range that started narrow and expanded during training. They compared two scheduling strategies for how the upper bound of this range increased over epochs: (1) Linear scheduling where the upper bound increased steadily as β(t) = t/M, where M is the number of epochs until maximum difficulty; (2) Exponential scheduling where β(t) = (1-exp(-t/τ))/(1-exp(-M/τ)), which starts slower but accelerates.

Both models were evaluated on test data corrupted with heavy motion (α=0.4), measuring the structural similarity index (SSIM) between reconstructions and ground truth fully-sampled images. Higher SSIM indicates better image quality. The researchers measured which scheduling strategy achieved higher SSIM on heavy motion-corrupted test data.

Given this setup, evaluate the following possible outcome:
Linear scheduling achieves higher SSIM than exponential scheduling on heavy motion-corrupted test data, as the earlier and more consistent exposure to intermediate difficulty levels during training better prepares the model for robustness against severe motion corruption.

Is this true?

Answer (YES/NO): YES